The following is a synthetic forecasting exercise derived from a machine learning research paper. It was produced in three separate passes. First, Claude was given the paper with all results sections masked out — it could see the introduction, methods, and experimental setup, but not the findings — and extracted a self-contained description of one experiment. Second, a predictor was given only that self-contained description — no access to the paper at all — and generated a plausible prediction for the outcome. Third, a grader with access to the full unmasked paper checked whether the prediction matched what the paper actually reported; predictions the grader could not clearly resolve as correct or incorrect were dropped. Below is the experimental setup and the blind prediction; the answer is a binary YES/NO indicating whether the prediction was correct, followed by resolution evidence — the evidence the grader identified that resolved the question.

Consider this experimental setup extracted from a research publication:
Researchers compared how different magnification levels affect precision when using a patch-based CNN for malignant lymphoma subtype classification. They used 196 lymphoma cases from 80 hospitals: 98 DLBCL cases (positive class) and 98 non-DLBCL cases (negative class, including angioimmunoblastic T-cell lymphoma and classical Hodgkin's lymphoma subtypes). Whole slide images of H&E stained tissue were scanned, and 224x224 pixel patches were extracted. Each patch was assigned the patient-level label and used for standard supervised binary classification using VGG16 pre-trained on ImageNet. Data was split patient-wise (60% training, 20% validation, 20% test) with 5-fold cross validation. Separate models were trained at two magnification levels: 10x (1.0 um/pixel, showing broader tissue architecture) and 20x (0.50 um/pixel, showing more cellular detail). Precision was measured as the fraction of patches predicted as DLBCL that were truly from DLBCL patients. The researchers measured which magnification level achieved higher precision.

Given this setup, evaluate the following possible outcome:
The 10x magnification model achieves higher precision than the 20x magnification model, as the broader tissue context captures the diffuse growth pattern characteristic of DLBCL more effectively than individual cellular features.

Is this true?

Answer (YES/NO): YES